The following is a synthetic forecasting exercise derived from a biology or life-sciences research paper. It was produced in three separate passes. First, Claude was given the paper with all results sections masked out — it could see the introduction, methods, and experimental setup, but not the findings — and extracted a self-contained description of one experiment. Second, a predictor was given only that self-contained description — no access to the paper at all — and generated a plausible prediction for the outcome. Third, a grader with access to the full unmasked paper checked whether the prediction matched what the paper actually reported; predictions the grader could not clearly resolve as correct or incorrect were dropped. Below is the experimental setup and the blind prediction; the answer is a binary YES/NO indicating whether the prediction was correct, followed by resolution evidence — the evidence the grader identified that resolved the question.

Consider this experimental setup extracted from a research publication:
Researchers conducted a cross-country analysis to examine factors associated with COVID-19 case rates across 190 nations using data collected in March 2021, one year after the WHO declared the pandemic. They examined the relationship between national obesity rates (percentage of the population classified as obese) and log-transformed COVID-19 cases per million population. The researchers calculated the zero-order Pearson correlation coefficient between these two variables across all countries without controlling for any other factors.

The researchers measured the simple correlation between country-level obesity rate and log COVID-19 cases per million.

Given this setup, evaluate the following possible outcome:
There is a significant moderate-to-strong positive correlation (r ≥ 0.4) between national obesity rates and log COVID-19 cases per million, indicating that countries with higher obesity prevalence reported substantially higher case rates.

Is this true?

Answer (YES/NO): NO